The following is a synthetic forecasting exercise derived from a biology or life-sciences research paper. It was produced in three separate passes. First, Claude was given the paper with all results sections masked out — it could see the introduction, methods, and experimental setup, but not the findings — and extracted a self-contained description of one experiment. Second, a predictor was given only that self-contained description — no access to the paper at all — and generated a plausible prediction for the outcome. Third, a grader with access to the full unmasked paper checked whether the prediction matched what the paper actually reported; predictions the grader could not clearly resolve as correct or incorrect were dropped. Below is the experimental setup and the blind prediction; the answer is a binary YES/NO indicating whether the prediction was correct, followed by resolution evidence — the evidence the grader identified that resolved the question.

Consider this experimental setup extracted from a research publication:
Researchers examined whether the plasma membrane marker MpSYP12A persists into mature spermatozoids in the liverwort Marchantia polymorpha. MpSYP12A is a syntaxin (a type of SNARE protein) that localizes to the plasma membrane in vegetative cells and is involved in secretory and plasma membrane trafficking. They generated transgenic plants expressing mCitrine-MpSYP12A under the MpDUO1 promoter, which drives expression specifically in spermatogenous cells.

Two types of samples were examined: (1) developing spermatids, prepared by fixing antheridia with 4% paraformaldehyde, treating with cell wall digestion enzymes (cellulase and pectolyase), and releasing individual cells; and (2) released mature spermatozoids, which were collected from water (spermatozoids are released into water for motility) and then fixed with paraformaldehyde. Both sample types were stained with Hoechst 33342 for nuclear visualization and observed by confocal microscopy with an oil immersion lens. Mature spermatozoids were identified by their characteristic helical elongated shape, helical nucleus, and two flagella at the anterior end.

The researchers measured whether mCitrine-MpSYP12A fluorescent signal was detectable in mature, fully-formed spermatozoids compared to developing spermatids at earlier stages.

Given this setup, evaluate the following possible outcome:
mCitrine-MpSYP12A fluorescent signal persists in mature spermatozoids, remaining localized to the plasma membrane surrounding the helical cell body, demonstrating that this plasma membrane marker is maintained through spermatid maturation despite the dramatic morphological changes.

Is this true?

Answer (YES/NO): NO